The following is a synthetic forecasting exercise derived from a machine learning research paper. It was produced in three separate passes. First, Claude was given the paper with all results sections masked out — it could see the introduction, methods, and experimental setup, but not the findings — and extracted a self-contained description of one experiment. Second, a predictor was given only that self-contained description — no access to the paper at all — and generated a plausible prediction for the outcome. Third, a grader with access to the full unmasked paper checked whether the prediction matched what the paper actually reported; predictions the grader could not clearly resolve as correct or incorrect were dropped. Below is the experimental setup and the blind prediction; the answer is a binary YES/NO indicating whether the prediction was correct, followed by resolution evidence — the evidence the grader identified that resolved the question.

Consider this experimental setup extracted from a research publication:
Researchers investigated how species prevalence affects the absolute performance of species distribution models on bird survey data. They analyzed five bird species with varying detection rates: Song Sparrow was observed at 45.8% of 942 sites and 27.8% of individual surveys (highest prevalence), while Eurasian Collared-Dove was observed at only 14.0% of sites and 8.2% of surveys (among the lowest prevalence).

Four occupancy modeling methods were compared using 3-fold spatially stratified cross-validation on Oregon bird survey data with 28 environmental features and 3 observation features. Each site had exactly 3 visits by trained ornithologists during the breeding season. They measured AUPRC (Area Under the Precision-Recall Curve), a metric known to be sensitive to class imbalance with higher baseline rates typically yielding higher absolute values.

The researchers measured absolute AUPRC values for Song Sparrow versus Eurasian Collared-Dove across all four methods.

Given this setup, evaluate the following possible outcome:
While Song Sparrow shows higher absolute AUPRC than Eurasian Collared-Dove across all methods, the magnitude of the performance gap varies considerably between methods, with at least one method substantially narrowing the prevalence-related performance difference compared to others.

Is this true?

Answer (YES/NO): YES